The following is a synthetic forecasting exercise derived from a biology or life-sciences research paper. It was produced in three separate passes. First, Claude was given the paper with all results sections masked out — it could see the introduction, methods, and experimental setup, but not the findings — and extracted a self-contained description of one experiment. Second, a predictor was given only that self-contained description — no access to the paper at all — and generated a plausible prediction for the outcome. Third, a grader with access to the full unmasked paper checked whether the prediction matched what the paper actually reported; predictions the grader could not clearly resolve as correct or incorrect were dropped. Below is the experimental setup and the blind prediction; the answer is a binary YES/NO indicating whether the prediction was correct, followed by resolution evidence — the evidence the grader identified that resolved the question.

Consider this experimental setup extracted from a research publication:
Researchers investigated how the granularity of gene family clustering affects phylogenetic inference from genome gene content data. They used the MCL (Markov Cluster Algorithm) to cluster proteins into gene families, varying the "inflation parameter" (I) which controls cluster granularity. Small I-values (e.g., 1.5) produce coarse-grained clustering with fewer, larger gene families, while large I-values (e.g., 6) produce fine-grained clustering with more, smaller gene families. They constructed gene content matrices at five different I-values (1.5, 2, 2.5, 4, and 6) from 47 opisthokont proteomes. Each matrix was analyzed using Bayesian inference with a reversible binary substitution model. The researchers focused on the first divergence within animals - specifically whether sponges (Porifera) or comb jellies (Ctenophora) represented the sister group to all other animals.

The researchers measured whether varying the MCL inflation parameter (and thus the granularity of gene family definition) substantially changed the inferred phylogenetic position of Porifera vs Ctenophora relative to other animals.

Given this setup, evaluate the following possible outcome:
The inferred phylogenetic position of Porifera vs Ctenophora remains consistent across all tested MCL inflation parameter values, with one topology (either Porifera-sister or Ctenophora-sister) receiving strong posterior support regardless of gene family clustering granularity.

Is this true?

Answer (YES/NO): YES